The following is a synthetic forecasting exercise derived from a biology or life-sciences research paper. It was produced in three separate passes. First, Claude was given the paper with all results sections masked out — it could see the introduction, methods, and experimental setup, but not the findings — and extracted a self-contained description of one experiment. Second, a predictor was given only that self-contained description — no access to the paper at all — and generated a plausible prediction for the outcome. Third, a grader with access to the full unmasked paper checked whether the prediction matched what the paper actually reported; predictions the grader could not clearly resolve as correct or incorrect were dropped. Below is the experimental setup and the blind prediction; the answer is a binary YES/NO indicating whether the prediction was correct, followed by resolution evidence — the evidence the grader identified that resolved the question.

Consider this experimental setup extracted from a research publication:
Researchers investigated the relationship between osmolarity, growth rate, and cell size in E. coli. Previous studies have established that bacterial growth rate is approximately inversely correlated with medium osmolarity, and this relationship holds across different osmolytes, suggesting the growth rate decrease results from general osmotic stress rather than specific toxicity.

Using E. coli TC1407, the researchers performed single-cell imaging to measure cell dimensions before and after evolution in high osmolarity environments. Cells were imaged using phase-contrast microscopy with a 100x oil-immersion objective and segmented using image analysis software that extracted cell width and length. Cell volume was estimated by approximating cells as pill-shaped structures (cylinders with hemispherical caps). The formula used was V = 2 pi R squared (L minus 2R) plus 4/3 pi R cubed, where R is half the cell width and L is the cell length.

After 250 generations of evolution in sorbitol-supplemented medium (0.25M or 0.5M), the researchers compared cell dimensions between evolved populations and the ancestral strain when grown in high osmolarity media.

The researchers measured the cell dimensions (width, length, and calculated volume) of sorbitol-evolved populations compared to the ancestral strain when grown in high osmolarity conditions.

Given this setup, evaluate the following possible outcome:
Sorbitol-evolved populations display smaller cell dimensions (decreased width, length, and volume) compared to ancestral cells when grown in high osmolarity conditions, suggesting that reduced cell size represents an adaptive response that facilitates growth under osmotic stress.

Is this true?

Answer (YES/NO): NO